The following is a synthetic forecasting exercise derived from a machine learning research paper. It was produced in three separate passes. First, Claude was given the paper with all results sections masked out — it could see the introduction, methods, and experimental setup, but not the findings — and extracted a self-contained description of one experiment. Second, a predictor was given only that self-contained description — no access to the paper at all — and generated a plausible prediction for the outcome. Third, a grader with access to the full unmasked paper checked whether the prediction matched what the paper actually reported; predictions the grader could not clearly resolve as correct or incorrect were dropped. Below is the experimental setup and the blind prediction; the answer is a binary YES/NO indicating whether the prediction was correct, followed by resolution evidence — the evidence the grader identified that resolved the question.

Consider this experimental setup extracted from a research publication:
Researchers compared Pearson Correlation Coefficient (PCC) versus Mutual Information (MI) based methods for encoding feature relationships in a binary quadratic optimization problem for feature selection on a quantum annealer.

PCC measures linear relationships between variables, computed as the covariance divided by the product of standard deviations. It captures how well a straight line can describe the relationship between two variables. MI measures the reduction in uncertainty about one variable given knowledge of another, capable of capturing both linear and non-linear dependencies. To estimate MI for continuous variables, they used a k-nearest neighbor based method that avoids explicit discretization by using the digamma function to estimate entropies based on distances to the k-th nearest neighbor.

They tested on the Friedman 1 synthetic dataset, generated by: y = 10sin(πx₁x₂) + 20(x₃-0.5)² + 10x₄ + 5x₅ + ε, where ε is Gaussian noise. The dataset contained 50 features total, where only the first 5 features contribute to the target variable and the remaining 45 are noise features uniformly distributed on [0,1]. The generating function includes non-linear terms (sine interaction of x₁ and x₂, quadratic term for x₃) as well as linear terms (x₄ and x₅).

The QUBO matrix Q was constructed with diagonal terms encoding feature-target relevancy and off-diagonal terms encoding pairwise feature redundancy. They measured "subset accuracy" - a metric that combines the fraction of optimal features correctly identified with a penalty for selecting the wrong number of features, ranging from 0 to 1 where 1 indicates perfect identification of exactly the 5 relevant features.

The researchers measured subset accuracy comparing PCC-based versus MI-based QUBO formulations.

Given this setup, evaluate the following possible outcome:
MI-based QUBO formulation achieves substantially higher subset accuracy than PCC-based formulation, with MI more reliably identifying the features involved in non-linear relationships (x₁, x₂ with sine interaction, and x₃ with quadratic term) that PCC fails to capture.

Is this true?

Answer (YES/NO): NO